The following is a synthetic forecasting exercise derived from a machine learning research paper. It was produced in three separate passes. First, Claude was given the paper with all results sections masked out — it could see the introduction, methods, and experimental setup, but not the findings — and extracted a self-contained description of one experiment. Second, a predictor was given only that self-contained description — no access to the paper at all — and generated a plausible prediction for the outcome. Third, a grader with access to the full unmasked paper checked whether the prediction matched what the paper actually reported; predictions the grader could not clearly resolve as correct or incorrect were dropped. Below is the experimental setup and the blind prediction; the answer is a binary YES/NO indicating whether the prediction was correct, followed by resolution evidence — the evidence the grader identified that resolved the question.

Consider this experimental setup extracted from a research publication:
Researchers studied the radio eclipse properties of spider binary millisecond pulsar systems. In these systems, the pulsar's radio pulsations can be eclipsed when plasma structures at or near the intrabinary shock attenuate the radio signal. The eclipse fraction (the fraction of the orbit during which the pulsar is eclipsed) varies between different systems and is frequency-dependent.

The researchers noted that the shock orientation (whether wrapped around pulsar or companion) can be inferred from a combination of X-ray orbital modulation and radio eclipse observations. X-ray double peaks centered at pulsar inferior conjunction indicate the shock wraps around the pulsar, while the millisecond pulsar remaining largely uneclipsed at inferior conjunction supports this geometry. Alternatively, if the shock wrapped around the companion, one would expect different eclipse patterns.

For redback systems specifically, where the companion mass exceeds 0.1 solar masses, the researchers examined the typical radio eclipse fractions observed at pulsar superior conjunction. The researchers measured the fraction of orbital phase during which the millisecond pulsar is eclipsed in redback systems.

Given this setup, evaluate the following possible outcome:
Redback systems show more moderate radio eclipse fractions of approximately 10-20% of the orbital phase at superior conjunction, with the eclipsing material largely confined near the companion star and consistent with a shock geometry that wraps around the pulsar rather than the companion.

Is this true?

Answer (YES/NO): NO